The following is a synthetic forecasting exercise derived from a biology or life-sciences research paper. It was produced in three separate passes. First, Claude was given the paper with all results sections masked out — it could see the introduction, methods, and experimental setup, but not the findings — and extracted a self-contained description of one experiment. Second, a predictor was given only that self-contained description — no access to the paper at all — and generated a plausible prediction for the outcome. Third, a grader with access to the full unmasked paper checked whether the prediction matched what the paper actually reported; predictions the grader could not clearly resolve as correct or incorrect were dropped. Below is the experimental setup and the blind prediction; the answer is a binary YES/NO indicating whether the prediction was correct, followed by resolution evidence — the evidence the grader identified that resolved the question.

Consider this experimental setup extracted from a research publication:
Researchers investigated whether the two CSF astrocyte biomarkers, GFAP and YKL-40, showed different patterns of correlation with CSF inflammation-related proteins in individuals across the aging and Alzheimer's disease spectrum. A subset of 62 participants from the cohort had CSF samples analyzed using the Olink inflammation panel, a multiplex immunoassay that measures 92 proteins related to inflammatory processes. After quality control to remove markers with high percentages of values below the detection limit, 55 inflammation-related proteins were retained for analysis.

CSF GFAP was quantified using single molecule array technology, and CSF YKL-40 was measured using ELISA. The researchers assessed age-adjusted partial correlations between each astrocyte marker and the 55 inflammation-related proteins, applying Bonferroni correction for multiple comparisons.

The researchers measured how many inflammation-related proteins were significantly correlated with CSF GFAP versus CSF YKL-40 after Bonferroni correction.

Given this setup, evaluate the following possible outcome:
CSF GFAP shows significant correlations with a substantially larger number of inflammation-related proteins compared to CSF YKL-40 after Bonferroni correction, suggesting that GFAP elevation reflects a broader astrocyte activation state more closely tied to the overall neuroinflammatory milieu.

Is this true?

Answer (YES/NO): NO